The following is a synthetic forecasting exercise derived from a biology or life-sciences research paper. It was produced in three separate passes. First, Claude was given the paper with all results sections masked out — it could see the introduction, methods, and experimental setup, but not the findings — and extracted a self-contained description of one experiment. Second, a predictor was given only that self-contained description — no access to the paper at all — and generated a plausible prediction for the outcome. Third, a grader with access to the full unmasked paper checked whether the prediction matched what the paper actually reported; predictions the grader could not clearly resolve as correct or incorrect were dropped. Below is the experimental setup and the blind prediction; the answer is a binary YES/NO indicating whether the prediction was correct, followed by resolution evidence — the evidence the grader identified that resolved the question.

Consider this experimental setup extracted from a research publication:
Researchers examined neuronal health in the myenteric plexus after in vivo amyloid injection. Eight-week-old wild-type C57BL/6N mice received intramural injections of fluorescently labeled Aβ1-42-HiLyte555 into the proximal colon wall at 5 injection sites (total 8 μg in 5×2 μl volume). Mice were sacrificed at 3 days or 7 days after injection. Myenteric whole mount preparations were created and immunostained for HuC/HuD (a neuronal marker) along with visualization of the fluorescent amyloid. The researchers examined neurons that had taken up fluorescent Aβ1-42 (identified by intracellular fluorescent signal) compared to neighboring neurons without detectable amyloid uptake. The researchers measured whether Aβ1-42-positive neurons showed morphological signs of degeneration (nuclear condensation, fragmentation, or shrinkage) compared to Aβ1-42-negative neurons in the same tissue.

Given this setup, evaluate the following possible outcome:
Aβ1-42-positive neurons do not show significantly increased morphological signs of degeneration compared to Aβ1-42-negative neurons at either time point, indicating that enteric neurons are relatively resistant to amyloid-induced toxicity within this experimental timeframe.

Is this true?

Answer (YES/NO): NO